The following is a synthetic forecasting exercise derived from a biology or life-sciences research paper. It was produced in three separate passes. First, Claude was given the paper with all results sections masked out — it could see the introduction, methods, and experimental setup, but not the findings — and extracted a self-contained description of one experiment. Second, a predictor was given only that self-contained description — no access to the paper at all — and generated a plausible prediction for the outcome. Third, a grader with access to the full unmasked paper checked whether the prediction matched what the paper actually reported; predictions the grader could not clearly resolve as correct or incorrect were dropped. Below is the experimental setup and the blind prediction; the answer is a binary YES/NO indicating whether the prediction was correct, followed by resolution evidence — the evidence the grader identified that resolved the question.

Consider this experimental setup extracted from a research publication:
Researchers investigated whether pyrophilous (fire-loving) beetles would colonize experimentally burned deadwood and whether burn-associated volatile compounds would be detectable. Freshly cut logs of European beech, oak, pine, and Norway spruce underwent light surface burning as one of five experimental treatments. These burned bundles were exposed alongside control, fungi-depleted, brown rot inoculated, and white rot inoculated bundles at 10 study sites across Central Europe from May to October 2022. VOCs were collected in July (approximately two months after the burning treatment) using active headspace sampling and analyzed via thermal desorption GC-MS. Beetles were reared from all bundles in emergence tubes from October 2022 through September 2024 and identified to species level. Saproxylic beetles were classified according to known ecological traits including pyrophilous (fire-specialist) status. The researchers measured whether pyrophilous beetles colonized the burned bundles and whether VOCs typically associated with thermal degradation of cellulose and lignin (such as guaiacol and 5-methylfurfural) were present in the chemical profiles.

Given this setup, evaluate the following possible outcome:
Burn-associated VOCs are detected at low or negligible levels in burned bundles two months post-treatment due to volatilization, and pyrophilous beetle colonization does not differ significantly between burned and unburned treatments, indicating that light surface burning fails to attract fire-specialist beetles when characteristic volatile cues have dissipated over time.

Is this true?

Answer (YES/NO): YES